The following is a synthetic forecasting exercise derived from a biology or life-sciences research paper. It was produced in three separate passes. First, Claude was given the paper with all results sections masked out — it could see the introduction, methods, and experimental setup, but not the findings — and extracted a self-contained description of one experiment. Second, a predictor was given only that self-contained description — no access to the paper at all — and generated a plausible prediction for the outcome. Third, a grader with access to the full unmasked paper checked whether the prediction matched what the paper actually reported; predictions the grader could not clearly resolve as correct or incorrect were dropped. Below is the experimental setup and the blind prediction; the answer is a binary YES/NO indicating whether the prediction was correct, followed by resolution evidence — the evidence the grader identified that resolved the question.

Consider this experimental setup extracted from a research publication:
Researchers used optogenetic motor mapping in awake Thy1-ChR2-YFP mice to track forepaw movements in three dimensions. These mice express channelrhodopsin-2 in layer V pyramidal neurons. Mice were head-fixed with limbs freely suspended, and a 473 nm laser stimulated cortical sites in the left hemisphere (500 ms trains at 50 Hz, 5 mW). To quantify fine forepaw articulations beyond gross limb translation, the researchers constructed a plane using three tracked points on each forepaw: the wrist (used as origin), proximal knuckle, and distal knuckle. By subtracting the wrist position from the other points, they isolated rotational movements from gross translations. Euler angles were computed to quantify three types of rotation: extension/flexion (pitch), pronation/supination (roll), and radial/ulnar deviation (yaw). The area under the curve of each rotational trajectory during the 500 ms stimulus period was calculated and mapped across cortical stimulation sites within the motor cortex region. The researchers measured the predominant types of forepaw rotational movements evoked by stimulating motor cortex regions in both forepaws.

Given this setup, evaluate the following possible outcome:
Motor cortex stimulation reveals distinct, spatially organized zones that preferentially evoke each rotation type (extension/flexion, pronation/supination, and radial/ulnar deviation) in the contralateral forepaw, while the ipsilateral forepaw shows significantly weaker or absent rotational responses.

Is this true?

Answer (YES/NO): NO